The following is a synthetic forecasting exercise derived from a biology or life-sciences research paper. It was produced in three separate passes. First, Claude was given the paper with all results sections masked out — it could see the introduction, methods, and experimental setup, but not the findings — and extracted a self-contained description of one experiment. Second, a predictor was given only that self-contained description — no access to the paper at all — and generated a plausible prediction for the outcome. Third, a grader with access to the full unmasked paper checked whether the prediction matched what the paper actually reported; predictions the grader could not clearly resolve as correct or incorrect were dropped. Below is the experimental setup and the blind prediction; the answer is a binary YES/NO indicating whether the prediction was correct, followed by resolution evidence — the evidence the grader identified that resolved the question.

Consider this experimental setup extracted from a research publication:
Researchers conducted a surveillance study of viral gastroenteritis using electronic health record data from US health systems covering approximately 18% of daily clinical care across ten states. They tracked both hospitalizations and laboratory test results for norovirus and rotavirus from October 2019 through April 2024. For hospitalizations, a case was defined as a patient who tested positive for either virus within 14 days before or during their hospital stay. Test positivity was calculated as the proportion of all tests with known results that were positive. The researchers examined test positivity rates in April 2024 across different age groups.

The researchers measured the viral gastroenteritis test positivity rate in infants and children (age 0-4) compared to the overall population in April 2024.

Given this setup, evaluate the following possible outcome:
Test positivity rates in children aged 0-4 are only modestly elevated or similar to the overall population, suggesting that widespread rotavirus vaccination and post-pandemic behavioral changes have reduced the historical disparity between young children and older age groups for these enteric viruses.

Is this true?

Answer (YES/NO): NO